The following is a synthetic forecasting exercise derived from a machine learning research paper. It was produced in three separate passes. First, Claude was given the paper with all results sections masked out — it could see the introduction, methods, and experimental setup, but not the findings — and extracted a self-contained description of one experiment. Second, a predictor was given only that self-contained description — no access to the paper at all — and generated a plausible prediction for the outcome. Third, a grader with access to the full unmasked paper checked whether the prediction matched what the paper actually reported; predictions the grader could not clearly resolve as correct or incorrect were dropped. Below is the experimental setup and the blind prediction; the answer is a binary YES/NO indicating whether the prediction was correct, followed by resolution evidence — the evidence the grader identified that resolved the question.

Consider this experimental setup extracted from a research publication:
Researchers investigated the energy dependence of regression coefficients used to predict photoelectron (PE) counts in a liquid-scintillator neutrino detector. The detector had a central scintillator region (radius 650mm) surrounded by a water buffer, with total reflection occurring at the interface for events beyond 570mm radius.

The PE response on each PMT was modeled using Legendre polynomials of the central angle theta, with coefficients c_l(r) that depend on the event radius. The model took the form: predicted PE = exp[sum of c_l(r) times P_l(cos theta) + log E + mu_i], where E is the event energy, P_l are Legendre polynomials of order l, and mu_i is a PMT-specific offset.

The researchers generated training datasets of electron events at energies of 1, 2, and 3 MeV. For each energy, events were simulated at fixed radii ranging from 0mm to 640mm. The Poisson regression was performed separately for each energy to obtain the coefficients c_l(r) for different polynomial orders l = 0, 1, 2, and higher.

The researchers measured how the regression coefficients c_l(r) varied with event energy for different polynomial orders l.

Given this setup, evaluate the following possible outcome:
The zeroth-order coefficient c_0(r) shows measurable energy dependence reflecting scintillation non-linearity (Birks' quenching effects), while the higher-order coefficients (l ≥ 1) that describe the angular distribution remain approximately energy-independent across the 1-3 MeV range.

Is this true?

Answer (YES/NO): YES